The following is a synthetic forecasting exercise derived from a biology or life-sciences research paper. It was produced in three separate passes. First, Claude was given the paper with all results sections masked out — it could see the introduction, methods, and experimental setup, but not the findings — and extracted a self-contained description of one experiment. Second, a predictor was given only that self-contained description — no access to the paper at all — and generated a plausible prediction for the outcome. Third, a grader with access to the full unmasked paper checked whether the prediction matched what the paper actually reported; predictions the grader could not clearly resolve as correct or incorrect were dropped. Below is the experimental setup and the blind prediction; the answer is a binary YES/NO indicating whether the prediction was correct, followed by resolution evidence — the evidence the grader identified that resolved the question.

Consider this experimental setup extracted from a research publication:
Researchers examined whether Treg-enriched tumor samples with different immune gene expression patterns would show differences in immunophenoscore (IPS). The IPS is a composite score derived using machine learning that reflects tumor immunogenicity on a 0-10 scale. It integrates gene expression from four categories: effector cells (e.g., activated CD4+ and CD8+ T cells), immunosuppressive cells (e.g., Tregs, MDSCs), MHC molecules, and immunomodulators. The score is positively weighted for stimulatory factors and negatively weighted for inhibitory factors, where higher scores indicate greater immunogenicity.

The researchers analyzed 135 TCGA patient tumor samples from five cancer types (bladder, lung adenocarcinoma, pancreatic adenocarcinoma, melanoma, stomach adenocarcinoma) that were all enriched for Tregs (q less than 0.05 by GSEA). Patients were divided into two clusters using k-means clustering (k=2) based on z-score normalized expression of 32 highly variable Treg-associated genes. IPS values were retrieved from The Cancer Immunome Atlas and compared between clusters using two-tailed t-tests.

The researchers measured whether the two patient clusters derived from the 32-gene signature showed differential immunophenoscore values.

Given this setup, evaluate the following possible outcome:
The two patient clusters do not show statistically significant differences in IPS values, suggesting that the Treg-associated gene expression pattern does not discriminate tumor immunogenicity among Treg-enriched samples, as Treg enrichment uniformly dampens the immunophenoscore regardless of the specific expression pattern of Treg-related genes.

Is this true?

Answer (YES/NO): NO